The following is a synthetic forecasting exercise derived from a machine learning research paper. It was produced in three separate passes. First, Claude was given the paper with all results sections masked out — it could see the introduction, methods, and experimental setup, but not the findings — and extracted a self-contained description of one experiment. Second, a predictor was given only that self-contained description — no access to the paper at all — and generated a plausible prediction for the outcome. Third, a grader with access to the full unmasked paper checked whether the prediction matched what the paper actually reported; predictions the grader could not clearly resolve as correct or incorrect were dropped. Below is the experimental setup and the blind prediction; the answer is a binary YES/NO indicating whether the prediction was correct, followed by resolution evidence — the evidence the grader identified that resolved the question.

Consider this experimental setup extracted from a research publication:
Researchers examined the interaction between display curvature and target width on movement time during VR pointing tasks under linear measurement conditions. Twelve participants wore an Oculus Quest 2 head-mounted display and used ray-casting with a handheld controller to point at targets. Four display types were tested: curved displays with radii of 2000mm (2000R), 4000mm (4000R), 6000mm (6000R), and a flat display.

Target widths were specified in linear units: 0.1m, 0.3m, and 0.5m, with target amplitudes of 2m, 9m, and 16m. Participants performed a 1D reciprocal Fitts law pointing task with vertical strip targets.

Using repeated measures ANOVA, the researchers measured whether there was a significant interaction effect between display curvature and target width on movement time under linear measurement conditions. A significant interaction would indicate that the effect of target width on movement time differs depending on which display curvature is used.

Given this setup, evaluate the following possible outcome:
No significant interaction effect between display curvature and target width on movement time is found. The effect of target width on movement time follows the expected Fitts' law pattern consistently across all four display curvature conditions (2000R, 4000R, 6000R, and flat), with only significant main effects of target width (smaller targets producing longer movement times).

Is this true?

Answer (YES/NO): NO